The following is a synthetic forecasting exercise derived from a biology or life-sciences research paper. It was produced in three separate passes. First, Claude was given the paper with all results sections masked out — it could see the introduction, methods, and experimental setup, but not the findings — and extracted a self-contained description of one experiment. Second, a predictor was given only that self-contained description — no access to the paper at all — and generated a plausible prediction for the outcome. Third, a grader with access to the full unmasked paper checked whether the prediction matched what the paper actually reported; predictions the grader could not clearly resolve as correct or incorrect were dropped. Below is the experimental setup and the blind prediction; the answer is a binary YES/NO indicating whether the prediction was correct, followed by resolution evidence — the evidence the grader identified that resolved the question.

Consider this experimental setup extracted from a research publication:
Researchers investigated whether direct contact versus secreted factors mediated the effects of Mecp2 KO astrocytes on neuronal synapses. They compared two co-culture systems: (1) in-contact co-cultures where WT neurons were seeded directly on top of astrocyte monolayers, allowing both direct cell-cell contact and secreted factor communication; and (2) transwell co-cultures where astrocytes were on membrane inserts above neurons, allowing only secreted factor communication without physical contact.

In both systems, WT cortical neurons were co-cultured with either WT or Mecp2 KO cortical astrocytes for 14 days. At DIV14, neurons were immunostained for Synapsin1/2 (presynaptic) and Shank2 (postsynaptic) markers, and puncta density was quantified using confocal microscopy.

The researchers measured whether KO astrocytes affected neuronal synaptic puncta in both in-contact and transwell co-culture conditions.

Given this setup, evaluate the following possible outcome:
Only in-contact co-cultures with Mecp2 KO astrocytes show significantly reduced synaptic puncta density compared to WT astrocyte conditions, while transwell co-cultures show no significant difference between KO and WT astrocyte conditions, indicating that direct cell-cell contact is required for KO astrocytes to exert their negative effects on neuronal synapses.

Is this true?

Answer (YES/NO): NO